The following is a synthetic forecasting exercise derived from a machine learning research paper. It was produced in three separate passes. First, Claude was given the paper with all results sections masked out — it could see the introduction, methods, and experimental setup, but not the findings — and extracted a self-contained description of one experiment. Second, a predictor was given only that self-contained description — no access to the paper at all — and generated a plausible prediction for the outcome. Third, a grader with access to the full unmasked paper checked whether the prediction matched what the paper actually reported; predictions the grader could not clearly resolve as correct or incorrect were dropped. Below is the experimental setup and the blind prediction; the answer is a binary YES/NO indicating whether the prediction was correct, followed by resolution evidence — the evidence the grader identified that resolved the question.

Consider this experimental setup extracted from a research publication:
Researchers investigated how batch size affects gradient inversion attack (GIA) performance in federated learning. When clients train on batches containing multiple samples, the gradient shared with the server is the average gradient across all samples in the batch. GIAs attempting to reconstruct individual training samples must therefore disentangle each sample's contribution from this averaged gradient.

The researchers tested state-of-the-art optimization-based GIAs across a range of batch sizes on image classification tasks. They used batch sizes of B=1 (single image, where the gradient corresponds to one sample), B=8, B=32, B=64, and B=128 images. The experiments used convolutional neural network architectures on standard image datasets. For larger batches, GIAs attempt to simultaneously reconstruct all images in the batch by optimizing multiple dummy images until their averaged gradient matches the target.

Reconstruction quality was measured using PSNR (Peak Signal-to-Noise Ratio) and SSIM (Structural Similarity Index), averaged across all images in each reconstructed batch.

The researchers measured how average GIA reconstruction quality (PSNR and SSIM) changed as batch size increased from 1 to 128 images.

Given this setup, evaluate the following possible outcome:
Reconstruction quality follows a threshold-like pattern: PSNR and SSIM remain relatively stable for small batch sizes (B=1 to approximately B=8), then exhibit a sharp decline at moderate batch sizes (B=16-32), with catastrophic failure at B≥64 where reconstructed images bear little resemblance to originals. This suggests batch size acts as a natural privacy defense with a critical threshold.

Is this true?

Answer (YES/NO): NO